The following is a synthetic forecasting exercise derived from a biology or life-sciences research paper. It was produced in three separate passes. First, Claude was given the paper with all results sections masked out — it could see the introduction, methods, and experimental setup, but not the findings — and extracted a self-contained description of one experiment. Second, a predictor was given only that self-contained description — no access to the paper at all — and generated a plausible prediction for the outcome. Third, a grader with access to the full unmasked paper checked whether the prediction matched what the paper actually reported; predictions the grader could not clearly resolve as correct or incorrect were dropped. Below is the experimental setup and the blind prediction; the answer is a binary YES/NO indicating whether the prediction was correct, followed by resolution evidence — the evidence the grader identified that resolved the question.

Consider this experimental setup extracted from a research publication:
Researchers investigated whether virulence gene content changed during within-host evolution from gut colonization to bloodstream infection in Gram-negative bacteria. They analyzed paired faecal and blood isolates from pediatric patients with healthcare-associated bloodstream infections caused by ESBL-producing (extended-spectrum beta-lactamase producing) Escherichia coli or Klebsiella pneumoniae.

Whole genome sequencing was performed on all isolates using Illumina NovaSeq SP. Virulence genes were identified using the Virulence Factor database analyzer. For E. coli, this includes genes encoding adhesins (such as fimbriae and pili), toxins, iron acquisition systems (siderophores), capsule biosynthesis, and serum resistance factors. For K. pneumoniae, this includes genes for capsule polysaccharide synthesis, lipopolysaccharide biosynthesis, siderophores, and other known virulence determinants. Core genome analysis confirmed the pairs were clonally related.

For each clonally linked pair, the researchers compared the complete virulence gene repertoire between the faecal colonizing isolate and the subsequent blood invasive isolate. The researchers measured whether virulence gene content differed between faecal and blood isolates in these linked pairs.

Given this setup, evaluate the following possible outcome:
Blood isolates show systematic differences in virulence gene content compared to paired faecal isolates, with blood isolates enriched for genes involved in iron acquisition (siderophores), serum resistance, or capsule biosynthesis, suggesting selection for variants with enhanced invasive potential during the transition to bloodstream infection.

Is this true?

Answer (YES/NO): NO